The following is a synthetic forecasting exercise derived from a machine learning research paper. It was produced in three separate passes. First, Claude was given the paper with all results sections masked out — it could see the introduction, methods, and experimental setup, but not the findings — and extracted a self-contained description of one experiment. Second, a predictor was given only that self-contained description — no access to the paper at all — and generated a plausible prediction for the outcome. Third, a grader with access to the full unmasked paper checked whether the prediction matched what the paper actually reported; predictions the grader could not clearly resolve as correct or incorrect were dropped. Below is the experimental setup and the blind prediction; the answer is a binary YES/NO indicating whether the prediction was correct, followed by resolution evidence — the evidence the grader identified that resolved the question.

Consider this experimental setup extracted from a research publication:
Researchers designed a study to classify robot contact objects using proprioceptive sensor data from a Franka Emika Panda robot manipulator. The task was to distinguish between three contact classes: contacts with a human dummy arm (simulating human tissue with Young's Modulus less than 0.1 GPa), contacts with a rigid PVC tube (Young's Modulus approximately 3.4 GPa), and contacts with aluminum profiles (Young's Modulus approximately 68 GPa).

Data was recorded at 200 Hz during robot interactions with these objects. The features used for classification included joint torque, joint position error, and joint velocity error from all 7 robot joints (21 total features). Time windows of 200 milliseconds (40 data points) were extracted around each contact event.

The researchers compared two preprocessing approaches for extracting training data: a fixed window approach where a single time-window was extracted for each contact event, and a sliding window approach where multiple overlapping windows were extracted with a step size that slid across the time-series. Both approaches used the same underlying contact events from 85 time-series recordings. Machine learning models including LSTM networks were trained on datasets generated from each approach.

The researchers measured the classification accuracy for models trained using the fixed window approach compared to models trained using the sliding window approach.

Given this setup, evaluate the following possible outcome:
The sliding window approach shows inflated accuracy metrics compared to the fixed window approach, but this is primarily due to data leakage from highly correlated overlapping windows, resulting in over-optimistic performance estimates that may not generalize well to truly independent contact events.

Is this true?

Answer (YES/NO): NO